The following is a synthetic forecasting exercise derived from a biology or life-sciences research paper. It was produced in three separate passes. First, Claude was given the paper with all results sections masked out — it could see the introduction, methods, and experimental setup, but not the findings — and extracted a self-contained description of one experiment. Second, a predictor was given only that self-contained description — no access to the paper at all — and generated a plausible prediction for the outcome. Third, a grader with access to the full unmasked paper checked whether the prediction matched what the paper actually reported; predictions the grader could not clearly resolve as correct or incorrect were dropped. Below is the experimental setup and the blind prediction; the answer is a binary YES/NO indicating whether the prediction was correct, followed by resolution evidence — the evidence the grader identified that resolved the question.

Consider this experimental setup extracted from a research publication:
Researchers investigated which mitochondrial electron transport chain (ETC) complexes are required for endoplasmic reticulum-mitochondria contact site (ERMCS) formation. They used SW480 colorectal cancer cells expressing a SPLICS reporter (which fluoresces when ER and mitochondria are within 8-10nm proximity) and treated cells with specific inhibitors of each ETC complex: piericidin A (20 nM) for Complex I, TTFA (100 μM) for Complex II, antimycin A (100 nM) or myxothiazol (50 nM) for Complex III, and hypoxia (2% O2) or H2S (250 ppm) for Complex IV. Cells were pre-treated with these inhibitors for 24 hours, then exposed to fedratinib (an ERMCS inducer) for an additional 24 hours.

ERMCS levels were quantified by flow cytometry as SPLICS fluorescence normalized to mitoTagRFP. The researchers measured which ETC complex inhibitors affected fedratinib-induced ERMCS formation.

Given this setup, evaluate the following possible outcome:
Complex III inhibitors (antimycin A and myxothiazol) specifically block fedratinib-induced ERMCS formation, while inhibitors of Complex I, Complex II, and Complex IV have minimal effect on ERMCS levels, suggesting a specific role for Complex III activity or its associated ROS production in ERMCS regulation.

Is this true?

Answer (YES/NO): NO